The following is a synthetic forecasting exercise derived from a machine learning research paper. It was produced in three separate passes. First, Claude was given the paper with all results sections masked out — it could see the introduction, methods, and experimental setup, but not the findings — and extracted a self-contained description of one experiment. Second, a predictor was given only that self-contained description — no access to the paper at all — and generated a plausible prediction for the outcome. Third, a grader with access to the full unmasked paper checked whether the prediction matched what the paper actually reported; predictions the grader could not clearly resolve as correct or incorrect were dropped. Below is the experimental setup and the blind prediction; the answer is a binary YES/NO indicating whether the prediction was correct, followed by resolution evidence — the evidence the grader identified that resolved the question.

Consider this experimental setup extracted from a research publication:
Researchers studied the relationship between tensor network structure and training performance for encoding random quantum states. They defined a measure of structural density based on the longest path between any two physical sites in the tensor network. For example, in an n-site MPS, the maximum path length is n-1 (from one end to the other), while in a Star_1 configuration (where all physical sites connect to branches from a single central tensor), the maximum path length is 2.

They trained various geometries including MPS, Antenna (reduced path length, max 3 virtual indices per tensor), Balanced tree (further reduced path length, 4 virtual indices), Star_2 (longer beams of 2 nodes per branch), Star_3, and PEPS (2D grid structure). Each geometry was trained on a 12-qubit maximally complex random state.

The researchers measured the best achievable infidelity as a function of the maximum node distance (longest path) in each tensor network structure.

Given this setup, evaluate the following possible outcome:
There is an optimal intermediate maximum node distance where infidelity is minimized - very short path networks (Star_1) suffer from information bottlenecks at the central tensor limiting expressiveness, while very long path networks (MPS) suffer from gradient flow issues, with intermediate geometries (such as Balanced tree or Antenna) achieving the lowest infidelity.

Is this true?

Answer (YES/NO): NO